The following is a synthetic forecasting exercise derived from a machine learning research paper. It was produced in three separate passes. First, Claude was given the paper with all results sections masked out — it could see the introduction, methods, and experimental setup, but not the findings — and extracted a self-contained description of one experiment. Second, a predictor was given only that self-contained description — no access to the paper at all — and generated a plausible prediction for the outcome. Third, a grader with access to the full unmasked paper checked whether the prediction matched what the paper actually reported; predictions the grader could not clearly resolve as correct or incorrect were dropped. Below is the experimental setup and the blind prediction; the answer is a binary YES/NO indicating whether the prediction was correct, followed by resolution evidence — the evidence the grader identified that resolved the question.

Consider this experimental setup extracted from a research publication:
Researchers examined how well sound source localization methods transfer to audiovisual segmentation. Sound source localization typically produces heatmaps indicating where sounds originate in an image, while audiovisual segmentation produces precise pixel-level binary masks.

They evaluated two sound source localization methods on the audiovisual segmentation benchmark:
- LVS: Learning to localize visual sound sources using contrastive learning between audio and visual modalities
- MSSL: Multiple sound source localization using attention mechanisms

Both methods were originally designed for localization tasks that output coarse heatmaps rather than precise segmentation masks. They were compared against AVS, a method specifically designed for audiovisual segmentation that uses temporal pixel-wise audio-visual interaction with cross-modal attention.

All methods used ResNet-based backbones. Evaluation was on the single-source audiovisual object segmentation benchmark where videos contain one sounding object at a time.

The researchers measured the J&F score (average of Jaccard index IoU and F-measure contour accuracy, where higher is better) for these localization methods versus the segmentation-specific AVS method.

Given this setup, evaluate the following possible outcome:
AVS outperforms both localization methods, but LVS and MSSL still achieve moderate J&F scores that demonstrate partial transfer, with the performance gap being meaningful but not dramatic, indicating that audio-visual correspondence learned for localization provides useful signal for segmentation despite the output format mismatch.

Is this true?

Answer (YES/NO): NO